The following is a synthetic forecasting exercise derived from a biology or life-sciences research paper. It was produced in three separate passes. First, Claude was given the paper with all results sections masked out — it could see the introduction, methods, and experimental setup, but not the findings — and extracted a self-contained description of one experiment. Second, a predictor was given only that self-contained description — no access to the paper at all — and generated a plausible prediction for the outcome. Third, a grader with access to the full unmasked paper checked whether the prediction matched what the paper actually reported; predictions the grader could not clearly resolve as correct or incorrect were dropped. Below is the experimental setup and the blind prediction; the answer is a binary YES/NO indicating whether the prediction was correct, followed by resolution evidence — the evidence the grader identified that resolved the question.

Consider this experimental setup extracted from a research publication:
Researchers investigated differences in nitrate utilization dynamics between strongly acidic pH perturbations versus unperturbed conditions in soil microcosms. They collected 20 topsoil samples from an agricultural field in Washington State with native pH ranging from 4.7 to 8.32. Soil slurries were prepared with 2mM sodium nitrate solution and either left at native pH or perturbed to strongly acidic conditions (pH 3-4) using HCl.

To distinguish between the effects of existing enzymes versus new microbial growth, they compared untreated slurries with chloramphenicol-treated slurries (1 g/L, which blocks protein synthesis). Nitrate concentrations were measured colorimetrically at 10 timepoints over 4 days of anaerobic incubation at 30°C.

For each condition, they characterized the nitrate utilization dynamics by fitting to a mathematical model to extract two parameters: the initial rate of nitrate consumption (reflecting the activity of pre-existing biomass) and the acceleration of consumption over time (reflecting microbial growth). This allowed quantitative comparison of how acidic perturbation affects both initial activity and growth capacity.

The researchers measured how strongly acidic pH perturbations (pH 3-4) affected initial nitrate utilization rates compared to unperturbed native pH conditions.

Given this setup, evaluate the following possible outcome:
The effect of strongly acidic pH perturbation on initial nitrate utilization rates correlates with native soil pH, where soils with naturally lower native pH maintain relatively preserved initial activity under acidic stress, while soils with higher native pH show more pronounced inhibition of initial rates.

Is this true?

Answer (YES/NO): NO